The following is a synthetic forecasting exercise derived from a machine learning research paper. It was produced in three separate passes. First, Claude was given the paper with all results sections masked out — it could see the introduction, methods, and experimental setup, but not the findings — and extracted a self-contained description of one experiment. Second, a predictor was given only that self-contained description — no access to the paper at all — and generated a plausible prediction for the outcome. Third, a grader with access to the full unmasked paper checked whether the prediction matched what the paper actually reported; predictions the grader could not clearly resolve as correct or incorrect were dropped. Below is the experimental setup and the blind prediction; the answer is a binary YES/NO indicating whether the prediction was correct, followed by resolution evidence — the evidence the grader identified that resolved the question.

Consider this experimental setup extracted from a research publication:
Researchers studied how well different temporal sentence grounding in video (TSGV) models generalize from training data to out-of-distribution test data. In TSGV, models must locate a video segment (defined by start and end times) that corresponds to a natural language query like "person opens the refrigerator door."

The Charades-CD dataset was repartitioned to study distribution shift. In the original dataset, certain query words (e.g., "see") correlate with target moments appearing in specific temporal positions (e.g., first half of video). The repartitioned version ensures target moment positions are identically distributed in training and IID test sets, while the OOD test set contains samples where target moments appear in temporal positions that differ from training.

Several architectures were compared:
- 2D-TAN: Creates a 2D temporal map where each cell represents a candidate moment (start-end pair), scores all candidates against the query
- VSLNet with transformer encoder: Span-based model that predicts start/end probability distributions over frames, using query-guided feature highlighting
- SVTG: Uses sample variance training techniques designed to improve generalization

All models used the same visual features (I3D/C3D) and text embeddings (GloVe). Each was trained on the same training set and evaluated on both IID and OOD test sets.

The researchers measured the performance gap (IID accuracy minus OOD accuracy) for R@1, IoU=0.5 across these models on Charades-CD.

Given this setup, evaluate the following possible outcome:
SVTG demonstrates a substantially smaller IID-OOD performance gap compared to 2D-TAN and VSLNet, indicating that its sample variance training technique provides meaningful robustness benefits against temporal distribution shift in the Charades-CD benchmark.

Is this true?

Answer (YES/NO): NO